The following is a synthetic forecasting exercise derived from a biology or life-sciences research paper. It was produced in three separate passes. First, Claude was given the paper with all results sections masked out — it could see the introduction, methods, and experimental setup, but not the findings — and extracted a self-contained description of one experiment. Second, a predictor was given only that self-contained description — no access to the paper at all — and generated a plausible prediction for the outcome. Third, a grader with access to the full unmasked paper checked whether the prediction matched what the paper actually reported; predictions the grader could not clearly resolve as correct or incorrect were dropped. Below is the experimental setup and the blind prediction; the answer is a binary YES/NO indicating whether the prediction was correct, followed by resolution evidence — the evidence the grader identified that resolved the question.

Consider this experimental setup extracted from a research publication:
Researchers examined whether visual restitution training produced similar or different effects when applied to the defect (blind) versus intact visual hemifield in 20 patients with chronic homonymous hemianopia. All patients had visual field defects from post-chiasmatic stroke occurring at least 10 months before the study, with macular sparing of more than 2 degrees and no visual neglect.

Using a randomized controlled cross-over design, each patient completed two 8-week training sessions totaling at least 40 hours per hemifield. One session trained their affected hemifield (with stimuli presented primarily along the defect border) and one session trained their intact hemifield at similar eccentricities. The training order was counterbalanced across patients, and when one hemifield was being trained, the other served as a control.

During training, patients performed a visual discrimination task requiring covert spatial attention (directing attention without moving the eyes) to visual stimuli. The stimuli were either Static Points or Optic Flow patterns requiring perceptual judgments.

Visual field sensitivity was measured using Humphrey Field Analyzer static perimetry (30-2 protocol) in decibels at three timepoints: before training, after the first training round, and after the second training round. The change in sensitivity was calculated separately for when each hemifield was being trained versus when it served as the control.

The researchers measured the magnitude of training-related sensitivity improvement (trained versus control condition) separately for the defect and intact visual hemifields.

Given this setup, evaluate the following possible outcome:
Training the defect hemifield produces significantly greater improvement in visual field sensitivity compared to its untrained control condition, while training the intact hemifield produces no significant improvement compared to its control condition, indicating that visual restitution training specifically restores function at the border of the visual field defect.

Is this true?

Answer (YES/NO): NO